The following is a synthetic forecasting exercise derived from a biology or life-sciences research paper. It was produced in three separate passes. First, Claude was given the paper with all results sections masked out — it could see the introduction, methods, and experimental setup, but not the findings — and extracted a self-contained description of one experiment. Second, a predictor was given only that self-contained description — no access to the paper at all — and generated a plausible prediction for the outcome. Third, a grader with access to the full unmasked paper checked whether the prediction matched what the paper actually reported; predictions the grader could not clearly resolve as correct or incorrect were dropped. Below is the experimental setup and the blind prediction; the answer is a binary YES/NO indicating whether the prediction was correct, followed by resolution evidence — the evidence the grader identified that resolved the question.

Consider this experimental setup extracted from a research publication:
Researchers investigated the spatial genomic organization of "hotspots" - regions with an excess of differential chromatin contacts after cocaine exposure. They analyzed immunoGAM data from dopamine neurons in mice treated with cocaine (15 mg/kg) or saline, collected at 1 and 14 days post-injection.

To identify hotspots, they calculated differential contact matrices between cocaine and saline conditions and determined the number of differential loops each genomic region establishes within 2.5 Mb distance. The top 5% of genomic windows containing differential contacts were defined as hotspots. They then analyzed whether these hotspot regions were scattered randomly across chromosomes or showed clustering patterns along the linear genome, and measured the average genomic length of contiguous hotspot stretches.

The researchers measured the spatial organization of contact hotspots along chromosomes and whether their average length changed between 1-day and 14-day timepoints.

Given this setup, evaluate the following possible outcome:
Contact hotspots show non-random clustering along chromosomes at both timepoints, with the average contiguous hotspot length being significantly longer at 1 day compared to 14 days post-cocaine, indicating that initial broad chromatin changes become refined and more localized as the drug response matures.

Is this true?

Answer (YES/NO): NO